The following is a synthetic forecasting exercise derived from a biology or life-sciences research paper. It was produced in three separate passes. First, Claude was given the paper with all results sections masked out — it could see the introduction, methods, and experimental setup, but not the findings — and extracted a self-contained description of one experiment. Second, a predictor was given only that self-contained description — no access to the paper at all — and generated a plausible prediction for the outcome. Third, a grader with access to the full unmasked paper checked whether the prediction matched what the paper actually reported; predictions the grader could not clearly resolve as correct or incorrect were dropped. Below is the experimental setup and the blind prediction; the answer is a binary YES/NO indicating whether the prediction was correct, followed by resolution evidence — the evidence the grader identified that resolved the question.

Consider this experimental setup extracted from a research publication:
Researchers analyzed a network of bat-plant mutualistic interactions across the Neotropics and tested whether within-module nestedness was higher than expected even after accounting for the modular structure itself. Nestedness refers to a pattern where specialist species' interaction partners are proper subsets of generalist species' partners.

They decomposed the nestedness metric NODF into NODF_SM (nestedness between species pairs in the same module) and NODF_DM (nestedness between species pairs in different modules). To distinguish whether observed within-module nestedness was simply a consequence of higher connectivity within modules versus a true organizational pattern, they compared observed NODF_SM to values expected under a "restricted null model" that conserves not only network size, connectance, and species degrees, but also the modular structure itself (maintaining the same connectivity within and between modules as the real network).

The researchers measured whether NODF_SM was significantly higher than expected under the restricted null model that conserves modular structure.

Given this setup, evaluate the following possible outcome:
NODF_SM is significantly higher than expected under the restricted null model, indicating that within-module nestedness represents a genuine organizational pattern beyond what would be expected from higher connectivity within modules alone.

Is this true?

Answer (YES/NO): YES